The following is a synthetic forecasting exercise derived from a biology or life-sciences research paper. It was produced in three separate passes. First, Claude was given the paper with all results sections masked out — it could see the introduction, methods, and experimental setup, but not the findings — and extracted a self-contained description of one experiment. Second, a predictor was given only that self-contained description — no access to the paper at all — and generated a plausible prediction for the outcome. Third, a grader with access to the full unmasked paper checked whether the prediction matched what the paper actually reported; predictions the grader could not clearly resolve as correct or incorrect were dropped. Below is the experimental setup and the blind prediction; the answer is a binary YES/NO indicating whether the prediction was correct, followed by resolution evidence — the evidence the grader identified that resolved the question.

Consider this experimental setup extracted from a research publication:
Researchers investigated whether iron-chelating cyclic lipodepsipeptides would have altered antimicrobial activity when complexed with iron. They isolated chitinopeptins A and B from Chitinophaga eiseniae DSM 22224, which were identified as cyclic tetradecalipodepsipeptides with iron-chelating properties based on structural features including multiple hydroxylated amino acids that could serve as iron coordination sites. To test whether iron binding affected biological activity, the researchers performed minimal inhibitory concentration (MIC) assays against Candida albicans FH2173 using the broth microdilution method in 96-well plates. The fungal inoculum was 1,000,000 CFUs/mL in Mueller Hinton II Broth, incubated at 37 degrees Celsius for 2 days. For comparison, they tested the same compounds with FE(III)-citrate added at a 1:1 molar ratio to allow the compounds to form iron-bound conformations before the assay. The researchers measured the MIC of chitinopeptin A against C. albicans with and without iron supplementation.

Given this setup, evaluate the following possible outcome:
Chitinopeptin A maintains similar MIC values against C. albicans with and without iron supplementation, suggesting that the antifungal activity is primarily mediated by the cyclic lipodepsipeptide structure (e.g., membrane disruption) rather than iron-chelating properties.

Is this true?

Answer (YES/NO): NO